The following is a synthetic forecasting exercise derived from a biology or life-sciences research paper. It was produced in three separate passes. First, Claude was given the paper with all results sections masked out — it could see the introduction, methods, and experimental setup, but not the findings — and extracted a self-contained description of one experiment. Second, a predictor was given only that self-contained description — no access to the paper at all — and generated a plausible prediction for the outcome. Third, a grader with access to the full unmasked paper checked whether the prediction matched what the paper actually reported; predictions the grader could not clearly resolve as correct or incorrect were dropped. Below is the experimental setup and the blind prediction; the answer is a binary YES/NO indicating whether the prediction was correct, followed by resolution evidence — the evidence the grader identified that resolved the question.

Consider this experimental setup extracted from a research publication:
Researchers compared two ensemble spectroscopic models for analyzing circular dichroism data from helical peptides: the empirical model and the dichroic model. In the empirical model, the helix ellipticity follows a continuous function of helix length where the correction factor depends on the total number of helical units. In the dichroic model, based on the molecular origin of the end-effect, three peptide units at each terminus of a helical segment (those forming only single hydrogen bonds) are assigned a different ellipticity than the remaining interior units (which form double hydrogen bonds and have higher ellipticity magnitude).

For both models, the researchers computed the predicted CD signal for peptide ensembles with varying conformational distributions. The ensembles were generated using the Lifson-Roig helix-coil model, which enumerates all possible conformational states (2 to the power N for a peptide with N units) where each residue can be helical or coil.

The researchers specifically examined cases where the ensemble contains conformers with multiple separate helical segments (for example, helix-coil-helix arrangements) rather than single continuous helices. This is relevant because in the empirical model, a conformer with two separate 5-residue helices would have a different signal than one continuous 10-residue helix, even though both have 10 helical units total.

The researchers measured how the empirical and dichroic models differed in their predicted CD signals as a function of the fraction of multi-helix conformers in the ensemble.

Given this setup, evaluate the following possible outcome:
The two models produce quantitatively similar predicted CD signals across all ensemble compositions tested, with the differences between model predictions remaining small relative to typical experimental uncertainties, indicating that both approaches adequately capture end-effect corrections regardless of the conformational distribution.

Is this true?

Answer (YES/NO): NO